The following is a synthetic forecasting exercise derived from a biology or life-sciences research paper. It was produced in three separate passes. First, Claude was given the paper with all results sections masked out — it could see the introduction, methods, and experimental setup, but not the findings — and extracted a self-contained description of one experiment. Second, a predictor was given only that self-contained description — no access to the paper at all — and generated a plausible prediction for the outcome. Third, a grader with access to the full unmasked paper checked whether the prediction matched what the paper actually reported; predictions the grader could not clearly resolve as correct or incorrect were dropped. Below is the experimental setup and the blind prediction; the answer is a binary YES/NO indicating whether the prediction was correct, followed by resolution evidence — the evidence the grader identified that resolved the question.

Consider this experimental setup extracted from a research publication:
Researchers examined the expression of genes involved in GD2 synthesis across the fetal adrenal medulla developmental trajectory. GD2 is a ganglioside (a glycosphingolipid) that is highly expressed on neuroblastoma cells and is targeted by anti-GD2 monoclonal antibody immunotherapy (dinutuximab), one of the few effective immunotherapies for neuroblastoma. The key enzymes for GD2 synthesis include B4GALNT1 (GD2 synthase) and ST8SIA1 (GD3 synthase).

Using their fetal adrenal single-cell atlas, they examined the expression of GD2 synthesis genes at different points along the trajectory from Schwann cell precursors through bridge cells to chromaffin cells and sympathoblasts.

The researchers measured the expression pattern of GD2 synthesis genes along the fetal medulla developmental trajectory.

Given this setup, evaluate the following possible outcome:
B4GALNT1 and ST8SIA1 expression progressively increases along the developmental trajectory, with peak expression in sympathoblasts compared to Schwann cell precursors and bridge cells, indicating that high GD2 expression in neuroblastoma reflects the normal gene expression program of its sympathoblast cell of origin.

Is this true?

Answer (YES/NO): YES